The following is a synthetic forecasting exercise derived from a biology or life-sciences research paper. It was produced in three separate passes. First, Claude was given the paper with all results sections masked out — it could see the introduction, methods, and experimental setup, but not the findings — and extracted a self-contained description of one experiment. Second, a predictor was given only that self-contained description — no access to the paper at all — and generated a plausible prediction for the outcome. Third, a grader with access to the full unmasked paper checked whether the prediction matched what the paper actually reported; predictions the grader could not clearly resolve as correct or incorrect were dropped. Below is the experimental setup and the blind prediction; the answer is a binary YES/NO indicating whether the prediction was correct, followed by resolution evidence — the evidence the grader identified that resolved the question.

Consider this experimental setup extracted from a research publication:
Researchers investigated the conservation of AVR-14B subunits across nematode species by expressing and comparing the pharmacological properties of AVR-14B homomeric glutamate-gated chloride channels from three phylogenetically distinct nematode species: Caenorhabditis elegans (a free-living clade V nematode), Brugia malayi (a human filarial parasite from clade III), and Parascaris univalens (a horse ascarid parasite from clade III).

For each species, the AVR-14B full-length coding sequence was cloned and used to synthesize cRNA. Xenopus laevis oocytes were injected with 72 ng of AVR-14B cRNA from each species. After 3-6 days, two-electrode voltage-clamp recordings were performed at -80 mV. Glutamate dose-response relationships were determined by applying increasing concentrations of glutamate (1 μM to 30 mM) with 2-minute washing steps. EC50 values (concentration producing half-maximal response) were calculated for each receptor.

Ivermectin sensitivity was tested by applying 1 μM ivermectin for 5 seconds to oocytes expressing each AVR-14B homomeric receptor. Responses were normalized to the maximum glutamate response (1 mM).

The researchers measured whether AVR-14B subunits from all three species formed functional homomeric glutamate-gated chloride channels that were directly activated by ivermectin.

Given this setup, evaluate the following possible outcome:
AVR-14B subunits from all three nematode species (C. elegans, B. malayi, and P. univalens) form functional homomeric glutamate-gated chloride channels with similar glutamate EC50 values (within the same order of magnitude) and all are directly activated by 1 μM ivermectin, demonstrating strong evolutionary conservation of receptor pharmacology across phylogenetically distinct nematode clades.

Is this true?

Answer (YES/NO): NO